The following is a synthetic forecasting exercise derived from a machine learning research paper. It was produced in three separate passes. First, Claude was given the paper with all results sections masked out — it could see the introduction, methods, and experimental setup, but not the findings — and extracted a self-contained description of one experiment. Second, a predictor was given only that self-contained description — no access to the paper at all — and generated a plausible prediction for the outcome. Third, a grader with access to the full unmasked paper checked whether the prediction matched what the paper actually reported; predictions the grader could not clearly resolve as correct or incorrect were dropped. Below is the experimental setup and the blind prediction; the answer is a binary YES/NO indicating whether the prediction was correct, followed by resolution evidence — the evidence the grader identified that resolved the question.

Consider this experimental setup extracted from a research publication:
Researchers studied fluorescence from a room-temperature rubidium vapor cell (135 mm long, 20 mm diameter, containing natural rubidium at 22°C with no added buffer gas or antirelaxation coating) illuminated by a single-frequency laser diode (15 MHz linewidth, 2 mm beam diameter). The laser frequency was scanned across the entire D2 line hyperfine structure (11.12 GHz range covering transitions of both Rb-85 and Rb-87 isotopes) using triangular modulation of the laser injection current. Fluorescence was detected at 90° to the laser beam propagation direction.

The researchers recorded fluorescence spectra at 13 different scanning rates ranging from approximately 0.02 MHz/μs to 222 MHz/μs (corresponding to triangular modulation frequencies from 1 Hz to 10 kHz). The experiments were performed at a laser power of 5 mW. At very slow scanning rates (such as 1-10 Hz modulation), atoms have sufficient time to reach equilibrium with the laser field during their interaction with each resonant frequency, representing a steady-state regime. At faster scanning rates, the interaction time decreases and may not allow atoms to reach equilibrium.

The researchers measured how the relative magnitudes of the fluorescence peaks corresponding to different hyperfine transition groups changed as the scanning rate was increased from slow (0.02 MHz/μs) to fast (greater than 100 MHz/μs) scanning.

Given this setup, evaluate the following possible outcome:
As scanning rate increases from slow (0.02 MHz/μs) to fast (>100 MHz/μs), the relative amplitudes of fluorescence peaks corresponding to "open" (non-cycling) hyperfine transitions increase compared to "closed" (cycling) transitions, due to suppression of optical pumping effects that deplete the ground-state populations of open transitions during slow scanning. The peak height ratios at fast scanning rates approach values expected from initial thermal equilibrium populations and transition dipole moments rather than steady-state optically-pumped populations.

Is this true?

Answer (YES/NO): YES